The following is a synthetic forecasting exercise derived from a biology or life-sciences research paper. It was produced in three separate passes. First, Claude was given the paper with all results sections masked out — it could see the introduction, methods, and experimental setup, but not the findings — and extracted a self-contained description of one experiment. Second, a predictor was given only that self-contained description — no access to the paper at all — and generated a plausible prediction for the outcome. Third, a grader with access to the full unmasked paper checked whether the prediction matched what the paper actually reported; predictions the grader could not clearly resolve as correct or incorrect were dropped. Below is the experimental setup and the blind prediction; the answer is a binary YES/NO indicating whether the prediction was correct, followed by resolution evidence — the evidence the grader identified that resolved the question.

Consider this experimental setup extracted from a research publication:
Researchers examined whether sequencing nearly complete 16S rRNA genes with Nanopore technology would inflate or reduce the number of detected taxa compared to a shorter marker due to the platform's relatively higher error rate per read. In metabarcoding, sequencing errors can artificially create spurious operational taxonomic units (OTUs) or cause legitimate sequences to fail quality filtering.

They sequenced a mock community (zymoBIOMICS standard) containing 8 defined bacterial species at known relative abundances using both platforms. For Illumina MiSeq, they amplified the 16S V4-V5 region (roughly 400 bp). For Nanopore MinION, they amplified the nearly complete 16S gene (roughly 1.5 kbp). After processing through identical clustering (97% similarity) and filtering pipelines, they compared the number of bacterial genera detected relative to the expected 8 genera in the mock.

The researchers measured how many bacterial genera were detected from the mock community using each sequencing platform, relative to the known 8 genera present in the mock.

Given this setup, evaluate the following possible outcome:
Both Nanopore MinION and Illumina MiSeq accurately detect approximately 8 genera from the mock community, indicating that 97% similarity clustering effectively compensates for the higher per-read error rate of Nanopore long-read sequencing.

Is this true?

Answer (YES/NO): YES